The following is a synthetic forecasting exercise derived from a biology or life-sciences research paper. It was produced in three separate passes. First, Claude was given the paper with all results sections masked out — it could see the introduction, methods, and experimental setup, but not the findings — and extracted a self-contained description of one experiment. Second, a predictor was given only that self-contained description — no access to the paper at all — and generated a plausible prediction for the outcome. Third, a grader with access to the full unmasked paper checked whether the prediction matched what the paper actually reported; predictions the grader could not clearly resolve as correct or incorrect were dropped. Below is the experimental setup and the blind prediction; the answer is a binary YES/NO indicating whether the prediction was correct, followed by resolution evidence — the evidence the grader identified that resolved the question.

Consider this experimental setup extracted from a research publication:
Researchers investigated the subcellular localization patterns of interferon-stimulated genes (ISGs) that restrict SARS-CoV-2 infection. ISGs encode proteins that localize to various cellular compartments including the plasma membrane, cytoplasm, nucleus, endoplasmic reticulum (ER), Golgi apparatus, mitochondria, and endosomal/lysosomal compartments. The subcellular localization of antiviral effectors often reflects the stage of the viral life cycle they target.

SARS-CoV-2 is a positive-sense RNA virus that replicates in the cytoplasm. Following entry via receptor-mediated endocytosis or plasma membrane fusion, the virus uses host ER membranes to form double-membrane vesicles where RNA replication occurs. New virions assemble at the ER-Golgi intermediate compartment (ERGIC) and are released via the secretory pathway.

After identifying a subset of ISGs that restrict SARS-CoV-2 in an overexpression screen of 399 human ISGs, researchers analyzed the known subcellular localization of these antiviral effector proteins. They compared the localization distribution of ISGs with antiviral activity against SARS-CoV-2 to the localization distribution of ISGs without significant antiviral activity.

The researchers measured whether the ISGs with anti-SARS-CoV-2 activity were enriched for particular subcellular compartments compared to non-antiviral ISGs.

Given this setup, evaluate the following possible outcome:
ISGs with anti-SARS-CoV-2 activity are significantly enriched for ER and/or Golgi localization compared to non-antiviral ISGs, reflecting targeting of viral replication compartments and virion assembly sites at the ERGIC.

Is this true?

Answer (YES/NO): YES